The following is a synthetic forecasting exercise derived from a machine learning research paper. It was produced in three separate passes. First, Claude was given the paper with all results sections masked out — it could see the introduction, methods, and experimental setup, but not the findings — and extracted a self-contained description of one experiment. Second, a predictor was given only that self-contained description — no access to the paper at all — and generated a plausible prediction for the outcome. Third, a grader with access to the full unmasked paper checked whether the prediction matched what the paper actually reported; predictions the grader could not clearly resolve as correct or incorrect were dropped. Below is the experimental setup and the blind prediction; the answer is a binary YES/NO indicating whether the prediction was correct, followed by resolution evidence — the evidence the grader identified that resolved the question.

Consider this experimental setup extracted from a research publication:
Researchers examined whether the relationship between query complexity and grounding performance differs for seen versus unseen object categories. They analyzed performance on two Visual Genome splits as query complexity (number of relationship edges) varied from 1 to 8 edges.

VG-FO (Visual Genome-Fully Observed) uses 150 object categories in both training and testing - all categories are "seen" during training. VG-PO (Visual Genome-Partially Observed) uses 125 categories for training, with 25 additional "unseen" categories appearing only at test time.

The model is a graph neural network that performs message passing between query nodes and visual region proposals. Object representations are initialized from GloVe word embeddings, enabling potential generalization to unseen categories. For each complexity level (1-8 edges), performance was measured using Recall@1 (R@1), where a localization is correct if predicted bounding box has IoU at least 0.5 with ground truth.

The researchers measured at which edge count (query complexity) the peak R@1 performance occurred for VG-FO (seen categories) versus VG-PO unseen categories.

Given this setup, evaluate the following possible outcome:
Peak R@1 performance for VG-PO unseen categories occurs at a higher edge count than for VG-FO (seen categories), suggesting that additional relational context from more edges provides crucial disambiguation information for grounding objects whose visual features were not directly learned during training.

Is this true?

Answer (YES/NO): YES